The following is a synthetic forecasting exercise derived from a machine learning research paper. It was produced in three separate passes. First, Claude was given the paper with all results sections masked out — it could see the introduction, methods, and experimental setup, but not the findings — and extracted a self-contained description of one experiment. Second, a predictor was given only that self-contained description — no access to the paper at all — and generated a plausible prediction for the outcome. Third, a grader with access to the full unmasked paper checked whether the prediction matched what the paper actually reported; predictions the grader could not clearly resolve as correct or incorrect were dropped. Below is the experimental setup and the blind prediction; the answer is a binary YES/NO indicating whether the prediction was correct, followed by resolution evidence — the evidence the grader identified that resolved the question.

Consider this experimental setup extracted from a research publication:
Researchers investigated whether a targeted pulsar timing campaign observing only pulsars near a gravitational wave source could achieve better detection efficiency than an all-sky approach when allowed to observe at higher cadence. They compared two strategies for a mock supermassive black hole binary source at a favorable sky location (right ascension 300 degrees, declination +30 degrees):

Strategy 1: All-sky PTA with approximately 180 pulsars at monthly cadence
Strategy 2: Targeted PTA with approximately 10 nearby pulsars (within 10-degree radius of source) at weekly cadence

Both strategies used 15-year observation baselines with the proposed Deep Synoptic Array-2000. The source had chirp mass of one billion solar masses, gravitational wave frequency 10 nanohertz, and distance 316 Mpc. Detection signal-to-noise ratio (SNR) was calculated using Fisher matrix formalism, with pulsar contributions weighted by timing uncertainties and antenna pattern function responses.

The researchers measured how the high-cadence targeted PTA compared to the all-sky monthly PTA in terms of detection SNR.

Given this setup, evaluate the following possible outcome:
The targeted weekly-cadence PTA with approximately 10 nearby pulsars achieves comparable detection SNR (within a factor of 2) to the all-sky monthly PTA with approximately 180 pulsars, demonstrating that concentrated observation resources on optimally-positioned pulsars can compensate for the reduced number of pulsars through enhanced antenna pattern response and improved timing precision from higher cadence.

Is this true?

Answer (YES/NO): YES